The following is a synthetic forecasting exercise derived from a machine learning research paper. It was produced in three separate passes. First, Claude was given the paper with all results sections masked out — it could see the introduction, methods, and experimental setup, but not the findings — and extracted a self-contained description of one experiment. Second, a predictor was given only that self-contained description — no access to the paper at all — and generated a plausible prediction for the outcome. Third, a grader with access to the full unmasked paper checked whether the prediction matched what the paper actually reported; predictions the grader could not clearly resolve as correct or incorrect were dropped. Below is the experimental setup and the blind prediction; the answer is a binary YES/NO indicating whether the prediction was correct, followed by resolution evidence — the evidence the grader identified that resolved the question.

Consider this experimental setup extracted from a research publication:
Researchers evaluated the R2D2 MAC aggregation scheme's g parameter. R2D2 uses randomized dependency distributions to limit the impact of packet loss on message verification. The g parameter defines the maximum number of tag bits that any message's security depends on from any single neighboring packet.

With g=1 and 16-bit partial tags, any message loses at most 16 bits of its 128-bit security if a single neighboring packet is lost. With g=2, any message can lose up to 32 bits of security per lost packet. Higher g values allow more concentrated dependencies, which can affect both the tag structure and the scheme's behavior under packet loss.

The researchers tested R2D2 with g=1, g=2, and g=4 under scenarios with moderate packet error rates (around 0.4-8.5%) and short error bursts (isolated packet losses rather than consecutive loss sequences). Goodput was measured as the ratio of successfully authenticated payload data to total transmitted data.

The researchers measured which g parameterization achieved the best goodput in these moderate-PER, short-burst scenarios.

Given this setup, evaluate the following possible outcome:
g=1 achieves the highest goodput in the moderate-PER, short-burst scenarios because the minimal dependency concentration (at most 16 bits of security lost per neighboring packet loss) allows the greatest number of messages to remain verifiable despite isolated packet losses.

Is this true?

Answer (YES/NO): YES